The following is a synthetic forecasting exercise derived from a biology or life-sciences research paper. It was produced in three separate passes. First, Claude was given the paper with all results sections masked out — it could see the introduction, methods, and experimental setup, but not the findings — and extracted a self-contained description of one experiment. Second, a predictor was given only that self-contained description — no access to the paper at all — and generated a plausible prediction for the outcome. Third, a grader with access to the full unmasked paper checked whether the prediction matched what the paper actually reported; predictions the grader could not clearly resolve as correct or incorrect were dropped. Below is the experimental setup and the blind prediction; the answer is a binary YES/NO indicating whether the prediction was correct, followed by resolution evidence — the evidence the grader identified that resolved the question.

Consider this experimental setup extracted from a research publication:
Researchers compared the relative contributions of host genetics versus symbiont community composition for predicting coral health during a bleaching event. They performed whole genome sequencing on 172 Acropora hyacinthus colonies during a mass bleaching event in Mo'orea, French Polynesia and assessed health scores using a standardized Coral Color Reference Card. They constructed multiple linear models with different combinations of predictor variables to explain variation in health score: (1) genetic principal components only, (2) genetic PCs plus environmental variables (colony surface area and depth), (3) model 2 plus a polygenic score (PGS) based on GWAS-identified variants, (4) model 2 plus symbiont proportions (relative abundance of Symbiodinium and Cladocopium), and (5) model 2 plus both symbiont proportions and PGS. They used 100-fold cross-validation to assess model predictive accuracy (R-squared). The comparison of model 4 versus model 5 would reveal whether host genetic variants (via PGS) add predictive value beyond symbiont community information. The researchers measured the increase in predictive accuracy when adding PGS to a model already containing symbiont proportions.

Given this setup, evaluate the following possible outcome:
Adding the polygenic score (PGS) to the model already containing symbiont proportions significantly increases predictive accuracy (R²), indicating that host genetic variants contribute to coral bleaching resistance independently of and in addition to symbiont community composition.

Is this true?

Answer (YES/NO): NO